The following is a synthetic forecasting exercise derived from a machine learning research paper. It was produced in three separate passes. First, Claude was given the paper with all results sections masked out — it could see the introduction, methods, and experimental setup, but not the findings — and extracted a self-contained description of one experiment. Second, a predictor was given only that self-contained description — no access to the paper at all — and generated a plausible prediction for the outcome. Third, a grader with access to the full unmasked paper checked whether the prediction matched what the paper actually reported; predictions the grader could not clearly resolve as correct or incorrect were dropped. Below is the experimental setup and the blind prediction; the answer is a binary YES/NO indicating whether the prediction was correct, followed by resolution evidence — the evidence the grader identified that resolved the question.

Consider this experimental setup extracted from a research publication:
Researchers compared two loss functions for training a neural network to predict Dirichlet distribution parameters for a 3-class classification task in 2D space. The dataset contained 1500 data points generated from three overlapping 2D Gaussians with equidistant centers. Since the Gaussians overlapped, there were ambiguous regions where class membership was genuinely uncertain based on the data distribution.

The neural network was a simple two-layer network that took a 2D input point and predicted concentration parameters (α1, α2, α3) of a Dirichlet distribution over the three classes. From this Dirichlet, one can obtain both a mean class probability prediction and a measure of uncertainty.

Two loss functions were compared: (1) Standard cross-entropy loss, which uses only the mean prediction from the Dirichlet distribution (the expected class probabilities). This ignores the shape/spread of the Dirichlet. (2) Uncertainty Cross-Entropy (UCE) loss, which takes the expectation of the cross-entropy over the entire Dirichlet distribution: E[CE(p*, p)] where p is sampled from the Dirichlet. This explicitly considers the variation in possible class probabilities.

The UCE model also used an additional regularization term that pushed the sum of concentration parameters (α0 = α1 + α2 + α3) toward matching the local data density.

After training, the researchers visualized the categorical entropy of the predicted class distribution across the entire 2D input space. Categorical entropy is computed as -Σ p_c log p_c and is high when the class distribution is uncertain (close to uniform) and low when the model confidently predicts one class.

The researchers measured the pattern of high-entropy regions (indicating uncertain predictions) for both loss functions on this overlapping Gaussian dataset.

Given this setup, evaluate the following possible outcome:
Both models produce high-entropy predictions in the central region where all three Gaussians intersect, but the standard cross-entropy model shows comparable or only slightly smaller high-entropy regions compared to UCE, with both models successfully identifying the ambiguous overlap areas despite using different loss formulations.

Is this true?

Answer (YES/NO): NO